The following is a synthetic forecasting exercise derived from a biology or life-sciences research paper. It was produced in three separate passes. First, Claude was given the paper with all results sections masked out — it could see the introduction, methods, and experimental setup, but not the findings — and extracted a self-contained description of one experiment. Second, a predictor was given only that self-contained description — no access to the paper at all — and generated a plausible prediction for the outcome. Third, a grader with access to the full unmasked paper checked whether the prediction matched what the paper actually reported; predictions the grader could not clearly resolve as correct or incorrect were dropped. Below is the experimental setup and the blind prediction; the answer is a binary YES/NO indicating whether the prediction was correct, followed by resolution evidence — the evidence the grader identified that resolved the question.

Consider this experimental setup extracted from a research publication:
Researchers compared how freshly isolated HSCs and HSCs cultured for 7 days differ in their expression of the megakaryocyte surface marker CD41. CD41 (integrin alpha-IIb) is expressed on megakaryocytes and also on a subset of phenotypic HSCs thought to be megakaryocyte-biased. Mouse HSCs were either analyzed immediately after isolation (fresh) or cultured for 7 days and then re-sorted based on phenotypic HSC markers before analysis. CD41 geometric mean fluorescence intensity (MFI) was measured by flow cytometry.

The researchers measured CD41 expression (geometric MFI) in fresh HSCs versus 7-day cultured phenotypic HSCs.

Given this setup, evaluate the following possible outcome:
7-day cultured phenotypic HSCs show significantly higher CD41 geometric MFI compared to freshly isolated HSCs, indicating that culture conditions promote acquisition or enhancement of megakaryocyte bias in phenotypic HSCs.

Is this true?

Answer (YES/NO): YES